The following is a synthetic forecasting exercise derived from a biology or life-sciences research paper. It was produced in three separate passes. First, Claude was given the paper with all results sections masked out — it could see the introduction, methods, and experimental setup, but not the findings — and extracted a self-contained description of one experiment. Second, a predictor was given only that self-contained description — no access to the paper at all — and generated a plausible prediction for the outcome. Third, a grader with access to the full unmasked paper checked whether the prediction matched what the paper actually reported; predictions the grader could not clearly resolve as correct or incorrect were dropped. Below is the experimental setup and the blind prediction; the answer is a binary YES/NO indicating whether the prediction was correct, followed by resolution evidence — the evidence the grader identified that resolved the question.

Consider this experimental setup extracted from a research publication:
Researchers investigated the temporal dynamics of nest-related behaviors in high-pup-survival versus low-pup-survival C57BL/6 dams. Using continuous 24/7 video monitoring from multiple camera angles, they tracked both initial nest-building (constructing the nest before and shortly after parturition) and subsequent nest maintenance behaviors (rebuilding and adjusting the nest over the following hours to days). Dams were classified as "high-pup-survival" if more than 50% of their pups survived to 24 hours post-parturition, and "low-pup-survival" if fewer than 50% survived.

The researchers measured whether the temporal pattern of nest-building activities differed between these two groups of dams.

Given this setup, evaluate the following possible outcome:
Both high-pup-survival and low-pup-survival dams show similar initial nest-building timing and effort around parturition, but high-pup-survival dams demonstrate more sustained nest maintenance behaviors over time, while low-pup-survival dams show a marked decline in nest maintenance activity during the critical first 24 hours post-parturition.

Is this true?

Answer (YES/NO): YES